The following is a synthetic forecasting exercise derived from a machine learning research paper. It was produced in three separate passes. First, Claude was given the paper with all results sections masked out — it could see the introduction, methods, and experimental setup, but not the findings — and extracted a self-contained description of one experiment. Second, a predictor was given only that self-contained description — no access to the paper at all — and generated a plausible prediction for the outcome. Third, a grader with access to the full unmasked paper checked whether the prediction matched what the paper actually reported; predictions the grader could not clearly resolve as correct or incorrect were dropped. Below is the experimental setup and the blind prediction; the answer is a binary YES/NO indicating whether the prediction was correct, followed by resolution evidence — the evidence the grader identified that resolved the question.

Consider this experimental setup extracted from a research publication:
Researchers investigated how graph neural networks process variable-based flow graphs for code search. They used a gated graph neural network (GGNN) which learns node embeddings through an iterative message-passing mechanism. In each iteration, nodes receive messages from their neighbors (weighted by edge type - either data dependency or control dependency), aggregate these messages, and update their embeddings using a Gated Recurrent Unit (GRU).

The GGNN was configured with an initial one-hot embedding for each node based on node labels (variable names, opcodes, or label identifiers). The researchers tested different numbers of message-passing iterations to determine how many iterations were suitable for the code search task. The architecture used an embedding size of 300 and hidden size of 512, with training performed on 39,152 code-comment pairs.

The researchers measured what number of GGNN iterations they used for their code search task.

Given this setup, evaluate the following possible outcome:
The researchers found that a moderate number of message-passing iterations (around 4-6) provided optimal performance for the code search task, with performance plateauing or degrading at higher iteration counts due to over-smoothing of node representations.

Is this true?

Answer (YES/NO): NO